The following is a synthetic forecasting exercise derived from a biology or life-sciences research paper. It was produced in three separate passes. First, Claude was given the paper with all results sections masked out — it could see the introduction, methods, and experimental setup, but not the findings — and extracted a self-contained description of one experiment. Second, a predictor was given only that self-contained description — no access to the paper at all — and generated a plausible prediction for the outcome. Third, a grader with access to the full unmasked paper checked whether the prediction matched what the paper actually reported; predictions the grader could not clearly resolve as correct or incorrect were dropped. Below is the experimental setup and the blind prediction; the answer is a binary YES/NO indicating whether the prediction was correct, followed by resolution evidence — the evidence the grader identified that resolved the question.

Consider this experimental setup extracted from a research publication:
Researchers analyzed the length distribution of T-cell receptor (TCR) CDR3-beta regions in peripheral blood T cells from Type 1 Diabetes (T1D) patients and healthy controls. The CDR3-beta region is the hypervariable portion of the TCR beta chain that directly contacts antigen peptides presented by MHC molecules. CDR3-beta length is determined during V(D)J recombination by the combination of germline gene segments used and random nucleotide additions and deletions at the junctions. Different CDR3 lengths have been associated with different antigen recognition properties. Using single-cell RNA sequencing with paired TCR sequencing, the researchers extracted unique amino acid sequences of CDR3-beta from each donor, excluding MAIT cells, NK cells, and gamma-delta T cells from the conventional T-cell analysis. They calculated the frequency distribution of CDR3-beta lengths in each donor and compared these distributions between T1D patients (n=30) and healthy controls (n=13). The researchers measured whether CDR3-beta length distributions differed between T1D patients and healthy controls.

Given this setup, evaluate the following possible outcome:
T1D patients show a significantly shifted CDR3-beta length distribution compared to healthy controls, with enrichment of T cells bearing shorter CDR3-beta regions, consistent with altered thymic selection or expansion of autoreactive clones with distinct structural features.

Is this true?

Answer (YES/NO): NO